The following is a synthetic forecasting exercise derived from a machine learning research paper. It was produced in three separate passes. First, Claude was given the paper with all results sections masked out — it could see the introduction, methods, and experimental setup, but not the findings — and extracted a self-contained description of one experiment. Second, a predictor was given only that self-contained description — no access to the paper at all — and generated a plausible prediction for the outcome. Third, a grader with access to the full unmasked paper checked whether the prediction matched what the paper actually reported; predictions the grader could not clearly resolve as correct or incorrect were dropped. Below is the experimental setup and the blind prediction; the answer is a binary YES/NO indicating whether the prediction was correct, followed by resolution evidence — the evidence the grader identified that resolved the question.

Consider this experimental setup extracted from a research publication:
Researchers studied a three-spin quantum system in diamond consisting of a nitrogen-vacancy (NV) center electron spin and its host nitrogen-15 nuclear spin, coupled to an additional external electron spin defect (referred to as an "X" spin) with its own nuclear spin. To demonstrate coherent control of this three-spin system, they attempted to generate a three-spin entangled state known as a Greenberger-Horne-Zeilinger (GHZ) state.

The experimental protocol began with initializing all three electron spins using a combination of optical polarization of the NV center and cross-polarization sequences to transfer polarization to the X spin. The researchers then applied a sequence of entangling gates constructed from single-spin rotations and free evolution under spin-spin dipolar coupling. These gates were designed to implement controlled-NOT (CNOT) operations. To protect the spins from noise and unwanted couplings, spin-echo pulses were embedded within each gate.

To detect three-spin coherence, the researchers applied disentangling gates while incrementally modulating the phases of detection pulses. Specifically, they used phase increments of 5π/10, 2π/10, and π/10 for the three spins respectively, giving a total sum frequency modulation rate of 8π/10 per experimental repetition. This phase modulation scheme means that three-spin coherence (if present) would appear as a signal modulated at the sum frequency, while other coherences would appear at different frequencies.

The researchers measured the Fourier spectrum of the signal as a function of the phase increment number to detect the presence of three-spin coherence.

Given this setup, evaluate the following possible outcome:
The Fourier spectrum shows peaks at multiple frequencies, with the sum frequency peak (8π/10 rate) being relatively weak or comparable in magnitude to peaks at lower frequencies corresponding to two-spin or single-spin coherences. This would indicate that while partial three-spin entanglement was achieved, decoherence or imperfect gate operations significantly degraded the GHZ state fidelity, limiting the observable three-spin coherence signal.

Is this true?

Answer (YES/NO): NO